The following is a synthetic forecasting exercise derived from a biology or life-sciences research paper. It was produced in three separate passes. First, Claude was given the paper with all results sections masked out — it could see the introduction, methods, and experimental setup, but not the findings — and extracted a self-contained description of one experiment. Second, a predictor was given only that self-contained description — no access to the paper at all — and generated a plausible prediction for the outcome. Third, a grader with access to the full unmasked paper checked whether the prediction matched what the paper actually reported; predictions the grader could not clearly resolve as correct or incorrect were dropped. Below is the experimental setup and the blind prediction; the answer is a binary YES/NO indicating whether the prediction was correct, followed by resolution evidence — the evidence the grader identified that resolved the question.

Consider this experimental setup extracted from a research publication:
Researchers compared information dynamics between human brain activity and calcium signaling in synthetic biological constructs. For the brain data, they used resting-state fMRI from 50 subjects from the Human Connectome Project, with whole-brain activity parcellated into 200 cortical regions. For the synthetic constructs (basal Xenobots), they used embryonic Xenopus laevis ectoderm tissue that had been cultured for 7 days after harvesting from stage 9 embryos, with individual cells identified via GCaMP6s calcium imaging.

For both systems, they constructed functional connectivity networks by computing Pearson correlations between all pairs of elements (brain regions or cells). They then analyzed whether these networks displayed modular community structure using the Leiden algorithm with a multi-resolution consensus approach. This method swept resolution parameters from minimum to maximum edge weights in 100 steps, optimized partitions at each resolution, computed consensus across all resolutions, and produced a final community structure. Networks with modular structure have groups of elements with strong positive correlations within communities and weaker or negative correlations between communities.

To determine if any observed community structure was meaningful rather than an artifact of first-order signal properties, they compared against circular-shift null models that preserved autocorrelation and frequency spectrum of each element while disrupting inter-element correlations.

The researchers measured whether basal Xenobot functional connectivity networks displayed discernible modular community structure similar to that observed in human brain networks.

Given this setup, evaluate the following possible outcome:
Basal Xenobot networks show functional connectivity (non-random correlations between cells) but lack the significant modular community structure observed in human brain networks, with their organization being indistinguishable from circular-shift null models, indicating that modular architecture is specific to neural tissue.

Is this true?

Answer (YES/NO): NO